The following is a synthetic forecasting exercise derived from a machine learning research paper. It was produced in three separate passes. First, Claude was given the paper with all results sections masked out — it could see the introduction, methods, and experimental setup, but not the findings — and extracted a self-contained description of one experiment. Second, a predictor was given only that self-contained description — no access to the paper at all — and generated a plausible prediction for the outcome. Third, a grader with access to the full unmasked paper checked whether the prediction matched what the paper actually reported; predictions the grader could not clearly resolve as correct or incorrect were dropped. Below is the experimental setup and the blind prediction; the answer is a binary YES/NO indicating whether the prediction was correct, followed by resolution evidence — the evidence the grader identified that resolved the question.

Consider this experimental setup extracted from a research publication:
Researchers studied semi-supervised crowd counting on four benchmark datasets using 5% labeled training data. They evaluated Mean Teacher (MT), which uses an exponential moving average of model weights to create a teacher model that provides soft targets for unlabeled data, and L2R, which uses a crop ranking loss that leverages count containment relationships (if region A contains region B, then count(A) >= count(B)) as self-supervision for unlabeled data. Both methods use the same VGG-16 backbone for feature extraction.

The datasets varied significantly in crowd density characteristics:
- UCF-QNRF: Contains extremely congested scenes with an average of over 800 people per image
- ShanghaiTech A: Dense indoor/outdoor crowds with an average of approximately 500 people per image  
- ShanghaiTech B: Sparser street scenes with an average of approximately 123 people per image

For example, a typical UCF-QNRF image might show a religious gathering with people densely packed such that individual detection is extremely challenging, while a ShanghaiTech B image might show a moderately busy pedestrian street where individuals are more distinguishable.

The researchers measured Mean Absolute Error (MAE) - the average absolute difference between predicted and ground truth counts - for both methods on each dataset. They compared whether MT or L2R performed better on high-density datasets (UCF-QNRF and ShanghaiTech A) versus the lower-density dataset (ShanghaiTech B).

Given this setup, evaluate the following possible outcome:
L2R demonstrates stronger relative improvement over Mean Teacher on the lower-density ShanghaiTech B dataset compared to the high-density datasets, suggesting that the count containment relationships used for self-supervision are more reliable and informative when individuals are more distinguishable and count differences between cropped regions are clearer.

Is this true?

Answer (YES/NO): NO